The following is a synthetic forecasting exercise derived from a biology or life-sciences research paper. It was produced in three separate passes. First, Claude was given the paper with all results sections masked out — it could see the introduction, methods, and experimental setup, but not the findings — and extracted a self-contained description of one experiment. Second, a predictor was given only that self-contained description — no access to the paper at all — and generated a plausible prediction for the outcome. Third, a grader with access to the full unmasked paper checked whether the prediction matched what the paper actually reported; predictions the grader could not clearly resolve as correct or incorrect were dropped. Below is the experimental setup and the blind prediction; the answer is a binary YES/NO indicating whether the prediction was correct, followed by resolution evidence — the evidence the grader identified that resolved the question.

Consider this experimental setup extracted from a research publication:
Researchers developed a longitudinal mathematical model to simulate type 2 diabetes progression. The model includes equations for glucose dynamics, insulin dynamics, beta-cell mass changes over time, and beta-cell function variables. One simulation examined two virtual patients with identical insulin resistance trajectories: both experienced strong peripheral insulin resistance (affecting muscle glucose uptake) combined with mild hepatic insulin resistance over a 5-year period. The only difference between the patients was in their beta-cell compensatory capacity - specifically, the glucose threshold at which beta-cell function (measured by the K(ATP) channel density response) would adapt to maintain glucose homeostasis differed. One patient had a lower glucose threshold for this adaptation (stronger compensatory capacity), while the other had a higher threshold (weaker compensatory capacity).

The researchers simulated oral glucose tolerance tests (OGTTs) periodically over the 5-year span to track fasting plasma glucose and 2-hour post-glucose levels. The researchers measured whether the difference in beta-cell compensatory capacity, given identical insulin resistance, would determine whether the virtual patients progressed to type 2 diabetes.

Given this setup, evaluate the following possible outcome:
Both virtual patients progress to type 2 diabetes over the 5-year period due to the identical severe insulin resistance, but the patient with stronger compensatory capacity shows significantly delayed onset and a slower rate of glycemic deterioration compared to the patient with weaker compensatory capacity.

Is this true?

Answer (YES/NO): NO